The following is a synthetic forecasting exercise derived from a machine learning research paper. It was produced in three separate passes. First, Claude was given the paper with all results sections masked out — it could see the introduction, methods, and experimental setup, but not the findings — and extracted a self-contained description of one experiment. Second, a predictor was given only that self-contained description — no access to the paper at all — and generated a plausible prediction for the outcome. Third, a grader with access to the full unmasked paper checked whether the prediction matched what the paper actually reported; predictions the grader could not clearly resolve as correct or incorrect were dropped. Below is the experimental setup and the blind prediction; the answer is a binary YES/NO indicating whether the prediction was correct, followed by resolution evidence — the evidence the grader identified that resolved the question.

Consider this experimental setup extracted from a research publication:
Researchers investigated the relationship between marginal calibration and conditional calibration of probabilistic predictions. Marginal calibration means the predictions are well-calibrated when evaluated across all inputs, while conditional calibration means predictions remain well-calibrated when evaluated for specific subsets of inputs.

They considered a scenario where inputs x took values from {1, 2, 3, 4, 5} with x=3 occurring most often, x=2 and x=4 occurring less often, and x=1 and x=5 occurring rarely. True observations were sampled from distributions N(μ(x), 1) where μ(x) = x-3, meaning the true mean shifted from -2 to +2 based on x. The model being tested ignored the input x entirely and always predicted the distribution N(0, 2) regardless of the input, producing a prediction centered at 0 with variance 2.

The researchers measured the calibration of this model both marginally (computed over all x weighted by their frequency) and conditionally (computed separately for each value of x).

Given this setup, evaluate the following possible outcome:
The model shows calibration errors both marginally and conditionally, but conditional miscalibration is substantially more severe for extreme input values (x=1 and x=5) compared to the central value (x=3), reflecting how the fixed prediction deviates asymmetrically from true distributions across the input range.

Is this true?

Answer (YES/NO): NO